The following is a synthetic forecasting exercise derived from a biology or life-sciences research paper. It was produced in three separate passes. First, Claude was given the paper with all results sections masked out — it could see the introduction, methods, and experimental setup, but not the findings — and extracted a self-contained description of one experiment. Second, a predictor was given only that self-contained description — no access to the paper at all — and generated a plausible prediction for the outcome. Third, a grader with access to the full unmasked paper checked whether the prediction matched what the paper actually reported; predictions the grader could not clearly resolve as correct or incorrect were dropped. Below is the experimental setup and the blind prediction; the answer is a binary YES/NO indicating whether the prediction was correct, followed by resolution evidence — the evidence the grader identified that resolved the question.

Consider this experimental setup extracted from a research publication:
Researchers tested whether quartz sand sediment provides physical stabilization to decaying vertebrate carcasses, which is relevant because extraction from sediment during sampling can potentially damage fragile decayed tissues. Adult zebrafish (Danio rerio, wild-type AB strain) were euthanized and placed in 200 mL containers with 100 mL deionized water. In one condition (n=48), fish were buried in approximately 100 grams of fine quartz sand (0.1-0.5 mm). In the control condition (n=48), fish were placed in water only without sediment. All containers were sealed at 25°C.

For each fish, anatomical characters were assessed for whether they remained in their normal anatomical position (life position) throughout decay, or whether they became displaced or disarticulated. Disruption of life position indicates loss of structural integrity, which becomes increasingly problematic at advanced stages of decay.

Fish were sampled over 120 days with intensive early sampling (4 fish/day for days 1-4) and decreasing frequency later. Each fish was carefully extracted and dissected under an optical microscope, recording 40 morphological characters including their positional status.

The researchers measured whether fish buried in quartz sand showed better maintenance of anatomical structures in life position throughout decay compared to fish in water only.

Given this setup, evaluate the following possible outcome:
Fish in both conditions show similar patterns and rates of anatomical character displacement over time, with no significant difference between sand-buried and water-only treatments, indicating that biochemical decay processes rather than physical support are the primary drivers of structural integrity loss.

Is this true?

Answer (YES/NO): NO